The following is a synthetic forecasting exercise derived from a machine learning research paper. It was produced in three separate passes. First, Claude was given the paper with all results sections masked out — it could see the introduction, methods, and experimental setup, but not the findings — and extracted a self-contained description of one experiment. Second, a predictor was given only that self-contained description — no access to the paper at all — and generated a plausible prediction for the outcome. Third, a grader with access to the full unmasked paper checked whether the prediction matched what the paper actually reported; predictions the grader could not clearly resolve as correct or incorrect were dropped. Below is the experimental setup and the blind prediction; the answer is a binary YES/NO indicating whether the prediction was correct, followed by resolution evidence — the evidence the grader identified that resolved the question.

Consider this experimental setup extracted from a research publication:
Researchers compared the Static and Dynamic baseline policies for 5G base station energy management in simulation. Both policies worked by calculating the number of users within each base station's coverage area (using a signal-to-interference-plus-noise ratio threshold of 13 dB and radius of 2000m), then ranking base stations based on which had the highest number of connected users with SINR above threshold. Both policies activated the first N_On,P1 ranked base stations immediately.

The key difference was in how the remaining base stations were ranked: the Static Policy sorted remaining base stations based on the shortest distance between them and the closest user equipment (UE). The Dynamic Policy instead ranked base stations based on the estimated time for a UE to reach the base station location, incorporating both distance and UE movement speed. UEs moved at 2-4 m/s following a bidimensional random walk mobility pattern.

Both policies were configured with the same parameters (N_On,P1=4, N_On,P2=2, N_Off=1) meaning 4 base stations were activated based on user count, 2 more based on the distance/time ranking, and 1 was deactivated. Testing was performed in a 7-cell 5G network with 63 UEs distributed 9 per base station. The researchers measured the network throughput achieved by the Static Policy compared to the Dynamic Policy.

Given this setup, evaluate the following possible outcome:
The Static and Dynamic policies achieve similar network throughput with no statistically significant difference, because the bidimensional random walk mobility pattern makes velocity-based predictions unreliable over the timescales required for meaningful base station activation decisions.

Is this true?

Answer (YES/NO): NO